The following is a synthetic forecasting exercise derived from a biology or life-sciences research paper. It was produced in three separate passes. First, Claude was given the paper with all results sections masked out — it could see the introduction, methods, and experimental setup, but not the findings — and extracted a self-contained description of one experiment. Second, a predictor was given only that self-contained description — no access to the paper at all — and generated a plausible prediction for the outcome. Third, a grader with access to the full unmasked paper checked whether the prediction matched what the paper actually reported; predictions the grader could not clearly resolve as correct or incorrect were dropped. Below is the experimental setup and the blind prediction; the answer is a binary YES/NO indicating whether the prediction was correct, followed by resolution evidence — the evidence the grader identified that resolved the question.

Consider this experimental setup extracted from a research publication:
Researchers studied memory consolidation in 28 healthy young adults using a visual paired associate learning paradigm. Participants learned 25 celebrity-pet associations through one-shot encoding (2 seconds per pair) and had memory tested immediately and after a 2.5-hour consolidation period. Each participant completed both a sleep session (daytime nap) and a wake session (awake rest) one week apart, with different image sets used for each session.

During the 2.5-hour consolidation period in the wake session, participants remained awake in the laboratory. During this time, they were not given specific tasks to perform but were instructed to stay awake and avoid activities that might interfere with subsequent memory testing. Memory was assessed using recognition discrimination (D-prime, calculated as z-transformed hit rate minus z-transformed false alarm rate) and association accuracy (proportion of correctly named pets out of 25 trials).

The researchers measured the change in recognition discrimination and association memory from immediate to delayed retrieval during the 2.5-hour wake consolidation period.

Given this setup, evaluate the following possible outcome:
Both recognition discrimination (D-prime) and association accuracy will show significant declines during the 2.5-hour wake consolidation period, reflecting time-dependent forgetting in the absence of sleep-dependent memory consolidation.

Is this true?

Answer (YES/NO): YES